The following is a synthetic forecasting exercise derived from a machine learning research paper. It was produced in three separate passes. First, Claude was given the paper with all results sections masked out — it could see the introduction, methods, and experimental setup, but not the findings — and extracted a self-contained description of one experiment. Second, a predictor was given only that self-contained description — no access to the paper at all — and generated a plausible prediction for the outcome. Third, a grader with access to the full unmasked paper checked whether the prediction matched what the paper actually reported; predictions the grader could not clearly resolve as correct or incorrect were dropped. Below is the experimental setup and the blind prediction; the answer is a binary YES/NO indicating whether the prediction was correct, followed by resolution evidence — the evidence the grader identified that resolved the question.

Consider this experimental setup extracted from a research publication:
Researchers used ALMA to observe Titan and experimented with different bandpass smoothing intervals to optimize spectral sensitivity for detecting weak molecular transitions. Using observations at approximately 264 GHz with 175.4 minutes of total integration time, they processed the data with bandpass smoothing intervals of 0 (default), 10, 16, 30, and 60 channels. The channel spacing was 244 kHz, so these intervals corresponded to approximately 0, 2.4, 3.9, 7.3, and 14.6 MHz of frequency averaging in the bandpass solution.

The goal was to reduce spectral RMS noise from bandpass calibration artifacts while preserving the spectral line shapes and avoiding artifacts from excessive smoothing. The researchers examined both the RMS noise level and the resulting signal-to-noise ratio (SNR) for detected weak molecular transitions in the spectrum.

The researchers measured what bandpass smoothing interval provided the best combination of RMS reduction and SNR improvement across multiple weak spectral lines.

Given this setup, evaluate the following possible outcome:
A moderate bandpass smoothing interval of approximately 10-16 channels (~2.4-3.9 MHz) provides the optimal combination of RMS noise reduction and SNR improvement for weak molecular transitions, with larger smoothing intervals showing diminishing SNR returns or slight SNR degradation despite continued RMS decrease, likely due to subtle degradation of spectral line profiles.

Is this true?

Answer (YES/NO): YES